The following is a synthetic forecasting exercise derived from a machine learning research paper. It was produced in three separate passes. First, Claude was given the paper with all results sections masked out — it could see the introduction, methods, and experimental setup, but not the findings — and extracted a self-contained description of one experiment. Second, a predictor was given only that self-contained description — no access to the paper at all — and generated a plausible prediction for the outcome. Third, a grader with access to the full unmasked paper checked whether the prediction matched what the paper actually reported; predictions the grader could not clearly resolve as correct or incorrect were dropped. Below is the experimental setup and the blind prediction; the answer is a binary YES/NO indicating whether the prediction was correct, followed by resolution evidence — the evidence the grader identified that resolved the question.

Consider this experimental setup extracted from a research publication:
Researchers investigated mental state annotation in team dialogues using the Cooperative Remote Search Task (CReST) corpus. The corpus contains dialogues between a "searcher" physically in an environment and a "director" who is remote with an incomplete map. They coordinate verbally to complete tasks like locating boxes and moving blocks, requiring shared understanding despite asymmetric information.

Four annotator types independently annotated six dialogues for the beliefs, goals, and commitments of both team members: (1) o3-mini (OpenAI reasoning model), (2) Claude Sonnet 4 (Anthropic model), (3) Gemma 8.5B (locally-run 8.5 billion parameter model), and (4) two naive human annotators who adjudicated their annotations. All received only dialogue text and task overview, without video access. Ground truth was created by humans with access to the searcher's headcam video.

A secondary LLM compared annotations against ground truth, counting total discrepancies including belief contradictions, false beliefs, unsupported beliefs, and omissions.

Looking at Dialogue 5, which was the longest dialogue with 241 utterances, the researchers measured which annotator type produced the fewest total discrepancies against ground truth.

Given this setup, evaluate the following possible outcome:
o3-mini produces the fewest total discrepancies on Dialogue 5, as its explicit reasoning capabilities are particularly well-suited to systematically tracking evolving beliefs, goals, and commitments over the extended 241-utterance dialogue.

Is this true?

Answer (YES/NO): NO